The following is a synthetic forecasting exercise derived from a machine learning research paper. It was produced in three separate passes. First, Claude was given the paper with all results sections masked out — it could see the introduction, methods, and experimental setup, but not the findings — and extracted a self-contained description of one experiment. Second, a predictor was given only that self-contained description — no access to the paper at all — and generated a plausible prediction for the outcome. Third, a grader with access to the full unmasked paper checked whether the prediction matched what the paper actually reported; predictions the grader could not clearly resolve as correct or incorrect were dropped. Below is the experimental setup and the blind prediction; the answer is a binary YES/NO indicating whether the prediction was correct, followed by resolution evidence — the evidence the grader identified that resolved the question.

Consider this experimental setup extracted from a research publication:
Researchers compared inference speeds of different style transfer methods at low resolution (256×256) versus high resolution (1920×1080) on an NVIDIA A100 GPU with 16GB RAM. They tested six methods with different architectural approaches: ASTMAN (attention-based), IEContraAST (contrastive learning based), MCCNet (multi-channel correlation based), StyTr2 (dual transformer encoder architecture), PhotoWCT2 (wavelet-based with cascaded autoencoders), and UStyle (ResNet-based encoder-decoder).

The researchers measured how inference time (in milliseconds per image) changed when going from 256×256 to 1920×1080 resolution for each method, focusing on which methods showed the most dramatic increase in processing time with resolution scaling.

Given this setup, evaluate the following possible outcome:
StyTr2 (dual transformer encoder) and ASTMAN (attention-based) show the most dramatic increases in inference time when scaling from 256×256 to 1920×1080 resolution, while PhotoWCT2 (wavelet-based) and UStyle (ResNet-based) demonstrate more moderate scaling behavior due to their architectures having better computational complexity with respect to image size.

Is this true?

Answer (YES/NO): NO